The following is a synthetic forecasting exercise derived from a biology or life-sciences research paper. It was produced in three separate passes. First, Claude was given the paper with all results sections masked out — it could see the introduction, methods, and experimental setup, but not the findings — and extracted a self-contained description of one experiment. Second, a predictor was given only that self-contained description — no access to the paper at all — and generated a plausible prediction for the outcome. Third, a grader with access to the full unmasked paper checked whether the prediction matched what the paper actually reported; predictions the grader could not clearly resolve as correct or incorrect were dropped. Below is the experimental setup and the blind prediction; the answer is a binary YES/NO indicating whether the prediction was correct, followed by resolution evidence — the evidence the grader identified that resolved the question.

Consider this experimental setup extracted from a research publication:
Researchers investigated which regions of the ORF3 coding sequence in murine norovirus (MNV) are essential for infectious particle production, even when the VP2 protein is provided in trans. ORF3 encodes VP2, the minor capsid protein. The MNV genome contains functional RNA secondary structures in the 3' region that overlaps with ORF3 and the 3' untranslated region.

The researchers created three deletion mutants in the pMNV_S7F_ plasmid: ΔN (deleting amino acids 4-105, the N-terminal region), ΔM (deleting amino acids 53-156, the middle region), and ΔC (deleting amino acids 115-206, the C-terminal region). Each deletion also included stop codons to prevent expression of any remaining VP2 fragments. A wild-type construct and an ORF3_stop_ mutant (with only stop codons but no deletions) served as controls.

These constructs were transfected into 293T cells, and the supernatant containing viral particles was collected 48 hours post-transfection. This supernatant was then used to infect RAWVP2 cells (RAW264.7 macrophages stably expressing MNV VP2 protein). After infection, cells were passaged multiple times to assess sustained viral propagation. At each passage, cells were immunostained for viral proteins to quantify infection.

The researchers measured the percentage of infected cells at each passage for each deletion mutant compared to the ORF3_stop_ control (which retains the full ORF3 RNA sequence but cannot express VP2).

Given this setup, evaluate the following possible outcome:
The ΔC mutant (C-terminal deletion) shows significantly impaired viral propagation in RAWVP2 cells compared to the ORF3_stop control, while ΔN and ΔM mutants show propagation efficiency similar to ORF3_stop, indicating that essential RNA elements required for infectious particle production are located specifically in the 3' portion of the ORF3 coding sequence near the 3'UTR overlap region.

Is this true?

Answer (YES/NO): YES